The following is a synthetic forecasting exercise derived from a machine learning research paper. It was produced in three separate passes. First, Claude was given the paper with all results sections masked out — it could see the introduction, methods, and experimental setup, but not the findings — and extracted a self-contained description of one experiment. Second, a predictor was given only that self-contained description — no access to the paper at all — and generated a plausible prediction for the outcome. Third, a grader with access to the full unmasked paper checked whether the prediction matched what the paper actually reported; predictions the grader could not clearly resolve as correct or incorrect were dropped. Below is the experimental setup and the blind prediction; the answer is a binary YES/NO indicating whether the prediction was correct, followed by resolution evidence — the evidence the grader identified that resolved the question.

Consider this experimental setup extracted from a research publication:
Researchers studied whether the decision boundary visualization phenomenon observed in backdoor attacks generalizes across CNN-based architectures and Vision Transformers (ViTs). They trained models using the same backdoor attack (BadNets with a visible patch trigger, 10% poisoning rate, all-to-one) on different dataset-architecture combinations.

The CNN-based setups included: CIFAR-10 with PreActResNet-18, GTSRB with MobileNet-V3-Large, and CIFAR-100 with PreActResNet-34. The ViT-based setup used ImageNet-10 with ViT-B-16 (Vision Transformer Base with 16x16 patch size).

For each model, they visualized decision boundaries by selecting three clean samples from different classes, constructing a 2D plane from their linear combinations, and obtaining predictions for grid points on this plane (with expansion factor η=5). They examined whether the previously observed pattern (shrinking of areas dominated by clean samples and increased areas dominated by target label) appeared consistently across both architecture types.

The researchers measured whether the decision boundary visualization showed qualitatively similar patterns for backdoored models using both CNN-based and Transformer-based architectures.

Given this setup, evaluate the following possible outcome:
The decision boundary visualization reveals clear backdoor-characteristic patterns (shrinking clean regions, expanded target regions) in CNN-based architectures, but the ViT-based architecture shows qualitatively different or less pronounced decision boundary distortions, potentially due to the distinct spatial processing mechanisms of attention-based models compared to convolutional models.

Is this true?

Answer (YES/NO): NO